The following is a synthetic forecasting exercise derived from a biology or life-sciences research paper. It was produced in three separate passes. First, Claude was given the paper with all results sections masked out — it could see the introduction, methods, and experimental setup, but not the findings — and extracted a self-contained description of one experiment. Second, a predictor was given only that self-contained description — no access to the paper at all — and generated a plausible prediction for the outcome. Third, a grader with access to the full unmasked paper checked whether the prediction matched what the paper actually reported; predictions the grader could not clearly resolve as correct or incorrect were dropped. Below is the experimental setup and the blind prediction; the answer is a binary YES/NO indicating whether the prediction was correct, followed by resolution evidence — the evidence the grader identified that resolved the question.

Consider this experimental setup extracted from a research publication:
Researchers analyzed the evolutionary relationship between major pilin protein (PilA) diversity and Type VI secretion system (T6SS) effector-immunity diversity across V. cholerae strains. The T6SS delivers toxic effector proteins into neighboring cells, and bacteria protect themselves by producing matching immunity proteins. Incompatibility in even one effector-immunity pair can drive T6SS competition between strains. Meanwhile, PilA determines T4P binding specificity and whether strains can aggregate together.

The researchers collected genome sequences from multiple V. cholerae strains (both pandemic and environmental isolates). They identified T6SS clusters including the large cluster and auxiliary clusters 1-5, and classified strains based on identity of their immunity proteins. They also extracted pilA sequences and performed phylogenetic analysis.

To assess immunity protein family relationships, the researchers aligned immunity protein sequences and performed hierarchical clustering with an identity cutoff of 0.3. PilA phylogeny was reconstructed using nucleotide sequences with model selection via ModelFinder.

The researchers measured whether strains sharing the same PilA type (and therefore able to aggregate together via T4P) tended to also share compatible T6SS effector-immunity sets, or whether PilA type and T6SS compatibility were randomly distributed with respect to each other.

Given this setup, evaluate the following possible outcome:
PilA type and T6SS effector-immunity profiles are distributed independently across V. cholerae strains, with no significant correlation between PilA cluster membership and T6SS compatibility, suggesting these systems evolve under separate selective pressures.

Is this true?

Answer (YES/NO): YES